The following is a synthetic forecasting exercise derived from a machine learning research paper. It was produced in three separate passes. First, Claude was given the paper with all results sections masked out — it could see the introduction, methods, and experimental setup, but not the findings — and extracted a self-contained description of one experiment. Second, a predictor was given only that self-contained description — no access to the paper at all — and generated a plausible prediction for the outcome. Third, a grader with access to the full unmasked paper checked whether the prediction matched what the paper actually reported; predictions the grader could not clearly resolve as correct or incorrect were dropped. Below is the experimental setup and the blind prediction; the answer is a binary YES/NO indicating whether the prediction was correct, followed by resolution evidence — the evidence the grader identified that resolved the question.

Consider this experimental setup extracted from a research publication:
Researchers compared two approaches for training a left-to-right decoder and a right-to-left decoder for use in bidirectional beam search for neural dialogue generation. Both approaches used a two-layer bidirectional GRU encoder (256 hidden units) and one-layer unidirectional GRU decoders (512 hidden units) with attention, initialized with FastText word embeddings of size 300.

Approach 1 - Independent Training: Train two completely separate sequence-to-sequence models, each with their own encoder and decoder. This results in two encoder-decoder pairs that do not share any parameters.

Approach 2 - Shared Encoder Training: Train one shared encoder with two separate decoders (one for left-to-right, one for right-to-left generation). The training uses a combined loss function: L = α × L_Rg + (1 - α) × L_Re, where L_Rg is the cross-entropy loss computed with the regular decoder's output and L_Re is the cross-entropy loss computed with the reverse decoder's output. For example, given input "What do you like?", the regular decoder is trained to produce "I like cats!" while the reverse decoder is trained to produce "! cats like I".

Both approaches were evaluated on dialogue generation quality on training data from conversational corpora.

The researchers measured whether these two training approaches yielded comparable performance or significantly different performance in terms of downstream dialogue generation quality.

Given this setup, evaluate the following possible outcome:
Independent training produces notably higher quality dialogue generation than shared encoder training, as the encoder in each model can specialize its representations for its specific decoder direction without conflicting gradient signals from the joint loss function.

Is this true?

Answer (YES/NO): NO